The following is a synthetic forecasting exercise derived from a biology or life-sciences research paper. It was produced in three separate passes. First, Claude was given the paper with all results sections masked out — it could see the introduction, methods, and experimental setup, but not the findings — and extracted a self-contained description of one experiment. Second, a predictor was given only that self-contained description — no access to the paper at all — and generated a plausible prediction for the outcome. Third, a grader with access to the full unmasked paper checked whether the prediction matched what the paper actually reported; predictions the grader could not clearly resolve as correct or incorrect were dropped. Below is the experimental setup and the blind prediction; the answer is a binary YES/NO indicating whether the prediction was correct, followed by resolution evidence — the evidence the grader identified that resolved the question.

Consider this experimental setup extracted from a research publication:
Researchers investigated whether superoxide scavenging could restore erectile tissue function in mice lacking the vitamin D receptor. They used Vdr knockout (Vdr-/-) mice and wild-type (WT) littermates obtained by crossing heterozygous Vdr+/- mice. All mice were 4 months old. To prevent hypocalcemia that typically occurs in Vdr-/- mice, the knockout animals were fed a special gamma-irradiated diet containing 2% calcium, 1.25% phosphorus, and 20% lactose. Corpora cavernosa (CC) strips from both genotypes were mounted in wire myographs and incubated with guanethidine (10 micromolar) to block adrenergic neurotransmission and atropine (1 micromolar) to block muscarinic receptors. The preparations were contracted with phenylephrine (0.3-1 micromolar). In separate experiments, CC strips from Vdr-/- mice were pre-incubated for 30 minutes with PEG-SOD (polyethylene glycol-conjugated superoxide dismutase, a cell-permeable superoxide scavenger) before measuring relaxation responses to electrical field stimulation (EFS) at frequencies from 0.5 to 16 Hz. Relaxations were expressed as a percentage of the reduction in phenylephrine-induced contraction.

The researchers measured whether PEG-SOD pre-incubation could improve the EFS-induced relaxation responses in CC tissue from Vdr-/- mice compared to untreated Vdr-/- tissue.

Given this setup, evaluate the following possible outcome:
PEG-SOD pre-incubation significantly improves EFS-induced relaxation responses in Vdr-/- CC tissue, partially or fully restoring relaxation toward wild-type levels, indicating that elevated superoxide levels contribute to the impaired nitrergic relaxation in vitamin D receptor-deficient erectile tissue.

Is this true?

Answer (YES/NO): YES